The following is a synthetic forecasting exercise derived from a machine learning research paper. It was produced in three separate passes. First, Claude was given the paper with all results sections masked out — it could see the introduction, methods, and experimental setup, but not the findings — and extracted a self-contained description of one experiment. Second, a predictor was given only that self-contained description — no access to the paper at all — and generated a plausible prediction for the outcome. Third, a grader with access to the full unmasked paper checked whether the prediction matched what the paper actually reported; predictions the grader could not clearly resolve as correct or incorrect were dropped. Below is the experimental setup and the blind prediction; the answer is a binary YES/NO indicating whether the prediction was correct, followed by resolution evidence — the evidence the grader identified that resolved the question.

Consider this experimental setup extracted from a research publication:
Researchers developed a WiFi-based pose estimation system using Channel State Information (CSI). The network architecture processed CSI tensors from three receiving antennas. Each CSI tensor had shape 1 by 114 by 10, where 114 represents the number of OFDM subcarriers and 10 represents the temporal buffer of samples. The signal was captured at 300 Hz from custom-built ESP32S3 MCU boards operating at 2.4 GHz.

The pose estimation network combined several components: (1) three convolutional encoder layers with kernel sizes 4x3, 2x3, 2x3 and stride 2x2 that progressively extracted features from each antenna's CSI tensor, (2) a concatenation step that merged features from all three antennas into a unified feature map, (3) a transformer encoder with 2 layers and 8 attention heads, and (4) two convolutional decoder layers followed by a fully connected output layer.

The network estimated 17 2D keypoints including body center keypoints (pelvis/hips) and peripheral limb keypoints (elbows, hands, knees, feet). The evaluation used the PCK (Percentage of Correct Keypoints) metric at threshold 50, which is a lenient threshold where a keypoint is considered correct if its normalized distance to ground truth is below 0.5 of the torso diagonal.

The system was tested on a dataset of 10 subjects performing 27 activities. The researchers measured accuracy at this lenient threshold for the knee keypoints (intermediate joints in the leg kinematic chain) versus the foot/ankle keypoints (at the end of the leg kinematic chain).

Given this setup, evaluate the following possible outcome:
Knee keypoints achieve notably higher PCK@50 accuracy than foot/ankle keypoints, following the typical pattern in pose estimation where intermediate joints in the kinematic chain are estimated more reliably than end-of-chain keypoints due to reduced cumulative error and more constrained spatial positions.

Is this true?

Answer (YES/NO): YES